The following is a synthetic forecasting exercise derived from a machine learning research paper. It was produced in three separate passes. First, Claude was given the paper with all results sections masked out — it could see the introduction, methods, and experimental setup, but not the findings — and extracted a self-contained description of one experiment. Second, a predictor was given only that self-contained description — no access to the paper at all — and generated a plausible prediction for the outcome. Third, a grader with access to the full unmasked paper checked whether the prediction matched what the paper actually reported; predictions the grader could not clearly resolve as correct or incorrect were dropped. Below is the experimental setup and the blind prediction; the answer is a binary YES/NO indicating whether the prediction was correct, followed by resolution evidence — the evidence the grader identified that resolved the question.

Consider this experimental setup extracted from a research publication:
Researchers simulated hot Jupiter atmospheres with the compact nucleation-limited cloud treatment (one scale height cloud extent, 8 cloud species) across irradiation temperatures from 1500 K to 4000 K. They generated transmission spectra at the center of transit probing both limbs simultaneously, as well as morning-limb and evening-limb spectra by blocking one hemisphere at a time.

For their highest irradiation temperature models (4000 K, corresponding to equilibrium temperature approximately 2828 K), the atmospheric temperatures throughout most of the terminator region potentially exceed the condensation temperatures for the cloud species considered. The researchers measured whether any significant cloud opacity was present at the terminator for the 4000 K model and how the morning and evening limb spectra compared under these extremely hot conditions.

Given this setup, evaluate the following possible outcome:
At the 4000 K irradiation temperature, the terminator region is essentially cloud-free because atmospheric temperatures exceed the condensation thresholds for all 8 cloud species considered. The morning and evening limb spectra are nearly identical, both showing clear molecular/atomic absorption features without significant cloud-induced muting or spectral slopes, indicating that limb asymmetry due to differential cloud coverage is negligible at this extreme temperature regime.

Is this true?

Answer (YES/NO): NO